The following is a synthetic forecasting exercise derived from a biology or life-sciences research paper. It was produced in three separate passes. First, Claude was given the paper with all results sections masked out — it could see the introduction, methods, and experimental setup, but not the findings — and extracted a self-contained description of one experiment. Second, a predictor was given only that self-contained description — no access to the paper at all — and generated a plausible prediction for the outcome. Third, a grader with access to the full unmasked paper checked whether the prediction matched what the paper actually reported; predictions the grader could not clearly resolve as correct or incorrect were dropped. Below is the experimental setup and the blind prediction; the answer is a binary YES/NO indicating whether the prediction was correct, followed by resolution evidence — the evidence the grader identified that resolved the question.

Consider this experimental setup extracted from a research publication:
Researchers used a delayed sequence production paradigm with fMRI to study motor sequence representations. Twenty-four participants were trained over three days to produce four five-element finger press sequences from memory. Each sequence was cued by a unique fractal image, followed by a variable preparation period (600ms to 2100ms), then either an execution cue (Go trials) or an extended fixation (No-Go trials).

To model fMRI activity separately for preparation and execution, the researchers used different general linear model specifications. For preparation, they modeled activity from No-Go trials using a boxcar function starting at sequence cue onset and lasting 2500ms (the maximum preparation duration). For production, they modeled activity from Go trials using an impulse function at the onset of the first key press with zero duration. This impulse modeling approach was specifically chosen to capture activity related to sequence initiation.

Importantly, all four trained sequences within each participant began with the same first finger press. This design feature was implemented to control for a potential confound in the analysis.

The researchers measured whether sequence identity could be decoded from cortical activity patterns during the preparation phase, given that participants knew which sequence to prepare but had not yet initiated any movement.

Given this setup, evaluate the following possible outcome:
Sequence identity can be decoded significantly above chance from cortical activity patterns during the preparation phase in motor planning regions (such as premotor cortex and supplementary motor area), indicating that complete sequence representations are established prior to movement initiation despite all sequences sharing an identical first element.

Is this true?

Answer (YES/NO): NO